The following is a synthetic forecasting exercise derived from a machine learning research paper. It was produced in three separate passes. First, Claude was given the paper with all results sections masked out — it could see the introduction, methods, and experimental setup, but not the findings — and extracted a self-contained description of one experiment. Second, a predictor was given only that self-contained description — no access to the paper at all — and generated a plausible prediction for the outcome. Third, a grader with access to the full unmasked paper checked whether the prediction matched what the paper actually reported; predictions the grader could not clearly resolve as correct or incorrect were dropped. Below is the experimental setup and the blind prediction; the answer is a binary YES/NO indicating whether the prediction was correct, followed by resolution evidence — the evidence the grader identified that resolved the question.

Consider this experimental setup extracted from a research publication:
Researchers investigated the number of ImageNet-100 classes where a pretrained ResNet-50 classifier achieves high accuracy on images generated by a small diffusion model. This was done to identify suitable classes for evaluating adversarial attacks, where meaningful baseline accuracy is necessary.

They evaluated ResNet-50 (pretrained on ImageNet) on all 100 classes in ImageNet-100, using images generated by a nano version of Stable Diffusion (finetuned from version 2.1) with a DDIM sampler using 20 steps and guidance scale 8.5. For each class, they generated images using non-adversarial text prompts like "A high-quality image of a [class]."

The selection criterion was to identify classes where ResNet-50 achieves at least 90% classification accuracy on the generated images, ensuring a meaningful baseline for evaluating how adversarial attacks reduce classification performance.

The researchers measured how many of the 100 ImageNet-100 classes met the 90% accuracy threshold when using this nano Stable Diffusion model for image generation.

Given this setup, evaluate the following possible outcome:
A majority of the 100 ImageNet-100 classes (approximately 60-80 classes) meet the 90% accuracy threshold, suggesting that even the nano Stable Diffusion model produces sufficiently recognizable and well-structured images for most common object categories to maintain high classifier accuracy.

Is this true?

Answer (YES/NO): NO